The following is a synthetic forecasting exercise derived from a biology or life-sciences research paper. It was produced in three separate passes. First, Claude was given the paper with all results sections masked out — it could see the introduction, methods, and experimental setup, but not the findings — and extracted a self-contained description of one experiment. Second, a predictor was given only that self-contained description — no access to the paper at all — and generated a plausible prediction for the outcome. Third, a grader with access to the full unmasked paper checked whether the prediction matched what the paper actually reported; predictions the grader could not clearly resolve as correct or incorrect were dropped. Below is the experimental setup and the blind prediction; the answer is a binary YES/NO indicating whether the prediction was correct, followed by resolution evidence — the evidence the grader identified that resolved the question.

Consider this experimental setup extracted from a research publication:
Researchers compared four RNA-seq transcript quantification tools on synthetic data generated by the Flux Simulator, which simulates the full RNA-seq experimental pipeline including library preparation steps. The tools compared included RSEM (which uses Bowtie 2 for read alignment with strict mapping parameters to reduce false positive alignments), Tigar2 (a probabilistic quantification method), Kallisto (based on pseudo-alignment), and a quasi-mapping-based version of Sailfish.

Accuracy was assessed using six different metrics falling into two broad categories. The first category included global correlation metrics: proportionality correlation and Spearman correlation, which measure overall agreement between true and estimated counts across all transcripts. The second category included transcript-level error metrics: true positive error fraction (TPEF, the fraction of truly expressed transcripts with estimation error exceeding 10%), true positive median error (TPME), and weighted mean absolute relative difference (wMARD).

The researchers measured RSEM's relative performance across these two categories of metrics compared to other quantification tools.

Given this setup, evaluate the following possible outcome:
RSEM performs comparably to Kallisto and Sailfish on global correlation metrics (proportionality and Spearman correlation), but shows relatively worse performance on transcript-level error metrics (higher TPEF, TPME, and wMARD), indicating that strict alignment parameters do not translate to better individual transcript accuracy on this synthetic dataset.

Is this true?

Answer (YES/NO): YES